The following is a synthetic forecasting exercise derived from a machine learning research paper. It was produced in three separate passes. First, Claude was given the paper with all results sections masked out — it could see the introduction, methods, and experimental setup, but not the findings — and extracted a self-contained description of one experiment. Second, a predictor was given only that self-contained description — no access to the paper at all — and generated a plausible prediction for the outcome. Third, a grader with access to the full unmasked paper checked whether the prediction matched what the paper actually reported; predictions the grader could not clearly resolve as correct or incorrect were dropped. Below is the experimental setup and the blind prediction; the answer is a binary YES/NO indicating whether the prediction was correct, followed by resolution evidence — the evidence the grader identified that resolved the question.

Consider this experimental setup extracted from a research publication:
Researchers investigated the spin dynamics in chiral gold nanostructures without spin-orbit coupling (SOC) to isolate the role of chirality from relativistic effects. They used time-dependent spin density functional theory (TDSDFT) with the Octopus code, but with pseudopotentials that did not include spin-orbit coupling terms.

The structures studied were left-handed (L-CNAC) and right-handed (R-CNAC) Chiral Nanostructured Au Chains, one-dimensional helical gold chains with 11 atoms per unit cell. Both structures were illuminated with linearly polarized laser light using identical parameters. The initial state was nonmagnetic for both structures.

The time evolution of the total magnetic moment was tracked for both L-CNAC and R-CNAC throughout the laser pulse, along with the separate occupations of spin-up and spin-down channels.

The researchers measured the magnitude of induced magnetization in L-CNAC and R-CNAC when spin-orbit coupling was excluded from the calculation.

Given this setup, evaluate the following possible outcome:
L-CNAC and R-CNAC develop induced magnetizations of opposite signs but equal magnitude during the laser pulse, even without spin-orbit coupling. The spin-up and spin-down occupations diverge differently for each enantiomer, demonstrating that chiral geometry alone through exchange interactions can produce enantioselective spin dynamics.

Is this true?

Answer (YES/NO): NO